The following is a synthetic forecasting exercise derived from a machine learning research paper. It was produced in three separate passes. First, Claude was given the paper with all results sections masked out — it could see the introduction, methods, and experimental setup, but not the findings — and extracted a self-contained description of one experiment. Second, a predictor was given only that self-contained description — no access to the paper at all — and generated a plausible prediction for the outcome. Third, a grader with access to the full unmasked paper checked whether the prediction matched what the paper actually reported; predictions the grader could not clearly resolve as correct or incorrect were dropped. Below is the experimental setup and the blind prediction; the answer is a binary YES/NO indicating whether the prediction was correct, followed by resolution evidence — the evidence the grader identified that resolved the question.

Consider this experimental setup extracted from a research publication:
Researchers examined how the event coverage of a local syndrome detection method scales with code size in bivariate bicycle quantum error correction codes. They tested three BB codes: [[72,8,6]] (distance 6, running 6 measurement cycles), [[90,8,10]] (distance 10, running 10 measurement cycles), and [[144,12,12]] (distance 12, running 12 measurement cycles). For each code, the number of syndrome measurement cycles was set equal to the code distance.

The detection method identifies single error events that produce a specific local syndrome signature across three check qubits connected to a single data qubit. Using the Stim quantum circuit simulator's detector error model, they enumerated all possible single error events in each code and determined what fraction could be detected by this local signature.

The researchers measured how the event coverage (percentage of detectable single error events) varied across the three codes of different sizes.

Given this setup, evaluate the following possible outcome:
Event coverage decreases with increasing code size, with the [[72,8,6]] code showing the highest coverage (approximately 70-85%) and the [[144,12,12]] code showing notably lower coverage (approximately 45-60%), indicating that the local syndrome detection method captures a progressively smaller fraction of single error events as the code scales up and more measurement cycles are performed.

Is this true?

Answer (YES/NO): NO